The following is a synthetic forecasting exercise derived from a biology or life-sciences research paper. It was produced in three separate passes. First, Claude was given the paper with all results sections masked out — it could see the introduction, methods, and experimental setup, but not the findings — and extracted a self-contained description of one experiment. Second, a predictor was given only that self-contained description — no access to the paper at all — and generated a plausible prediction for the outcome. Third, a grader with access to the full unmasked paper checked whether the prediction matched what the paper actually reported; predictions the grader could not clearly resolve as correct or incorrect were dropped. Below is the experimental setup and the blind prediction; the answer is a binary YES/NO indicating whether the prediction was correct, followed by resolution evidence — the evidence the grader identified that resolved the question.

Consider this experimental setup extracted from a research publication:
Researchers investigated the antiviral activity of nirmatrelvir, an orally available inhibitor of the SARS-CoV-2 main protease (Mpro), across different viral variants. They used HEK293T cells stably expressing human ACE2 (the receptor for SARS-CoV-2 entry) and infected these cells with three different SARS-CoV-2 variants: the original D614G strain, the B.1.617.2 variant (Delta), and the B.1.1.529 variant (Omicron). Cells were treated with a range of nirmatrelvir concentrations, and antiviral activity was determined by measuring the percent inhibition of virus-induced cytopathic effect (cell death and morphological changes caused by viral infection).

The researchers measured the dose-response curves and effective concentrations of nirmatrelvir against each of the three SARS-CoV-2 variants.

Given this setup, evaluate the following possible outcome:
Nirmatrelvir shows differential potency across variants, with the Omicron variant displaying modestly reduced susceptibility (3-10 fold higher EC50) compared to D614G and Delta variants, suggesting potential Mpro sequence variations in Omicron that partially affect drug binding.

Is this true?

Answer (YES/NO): NO